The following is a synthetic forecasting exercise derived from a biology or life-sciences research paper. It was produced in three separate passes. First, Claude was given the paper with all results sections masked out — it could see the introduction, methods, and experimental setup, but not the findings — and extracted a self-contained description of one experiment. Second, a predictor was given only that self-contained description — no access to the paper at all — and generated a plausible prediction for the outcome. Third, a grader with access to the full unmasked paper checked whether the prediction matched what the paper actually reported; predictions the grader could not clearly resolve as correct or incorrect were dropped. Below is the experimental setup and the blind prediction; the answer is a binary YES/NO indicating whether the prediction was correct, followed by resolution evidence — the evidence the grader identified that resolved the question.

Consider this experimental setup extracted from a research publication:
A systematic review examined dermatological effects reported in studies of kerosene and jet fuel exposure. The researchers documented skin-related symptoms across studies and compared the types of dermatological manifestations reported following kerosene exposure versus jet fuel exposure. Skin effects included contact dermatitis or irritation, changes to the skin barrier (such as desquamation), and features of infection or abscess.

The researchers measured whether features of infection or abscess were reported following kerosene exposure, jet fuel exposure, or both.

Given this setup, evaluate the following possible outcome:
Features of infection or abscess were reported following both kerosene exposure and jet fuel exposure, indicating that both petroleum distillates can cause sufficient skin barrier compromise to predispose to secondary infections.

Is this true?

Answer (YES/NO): NO